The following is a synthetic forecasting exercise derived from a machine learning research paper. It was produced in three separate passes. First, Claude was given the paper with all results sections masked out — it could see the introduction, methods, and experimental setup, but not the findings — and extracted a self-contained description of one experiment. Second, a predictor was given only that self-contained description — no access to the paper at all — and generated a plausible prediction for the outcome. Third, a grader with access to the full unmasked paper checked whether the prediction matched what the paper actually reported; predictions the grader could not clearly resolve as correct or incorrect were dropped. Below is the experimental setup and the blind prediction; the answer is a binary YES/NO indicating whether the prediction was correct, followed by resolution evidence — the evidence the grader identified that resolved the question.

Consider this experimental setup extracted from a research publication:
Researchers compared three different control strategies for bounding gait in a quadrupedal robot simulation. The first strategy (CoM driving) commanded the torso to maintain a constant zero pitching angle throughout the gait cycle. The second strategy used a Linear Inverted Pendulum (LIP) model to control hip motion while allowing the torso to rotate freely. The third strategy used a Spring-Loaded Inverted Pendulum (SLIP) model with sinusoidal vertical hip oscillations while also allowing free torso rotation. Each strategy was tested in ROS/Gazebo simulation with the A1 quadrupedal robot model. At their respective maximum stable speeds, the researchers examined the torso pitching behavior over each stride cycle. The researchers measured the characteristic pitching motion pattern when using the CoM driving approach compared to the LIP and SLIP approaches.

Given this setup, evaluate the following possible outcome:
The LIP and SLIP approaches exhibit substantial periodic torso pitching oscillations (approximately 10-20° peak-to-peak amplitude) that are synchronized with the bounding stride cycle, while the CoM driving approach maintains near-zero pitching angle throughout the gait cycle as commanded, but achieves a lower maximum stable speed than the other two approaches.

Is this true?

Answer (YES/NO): NO